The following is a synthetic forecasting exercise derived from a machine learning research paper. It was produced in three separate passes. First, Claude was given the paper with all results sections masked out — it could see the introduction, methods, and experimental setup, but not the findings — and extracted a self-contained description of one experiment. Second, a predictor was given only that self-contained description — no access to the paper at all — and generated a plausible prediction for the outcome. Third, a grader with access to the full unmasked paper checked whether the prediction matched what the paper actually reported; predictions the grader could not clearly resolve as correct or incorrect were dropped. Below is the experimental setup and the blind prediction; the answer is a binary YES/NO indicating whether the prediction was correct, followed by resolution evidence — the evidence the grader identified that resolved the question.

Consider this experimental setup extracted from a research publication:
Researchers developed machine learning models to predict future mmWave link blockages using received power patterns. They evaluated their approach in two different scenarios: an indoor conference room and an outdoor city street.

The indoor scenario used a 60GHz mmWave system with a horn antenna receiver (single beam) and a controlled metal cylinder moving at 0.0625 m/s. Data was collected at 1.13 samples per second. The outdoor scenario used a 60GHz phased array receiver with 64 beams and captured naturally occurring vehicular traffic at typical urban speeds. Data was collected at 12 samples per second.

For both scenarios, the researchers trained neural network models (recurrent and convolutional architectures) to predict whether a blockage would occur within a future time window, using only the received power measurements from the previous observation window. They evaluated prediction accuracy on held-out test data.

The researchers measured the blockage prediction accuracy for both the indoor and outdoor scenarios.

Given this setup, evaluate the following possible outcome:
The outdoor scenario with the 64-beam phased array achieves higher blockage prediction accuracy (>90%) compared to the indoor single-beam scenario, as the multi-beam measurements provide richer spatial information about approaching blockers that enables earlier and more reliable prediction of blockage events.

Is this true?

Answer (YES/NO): YES